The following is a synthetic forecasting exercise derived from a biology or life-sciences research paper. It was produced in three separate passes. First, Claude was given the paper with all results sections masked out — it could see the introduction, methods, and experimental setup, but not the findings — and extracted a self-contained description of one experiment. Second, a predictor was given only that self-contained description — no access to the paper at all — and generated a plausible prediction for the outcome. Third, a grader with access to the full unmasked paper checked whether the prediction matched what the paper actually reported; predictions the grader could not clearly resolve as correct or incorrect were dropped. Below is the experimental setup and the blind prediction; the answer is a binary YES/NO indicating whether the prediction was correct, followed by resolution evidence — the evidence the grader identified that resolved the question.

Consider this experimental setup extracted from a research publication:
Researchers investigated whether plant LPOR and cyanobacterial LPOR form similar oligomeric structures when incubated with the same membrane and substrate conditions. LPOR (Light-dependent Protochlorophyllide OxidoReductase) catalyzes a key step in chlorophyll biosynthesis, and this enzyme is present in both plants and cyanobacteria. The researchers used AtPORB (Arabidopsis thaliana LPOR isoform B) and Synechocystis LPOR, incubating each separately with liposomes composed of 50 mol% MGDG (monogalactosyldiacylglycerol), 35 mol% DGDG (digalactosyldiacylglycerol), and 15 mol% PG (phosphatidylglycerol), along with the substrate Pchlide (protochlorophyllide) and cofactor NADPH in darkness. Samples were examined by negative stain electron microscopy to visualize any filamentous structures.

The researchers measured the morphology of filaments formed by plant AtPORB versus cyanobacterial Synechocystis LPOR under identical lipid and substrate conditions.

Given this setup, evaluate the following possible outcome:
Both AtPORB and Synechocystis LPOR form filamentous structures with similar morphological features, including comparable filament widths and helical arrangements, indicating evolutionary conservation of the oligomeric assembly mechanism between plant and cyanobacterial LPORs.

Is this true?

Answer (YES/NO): NO